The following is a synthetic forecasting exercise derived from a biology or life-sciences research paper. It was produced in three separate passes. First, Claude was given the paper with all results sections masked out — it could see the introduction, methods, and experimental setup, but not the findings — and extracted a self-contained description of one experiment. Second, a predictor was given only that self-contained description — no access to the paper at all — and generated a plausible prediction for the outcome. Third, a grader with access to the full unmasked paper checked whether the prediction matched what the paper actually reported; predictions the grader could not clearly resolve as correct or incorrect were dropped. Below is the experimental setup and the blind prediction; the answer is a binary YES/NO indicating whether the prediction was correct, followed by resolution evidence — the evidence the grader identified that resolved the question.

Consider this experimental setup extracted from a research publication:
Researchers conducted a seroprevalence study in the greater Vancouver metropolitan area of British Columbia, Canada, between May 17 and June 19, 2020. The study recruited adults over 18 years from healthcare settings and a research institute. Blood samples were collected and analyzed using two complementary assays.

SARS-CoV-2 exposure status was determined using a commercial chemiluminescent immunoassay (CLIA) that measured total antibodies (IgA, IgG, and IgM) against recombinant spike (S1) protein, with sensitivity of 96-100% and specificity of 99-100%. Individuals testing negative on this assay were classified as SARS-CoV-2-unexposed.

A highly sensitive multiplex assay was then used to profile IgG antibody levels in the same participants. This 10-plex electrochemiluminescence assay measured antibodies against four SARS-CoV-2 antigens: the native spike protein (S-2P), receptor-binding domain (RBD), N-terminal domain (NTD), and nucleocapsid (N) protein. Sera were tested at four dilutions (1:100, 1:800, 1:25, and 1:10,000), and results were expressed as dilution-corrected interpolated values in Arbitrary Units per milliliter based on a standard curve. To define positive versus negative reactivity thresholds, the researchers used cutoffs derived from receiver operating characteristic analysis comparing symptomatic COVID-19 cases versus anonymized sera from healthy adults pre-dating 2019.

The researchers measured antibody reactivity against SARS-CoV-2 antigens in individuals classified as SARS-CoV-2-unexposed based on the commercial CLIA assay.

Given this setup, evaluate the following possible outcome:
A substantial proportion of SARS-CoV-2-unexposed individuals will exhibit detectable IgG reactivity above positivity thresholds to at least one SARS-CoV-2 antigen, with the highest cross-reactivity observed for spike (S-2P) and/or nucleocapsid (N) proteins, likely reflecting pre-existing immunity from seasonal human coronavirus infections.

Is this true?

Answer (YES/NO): YES